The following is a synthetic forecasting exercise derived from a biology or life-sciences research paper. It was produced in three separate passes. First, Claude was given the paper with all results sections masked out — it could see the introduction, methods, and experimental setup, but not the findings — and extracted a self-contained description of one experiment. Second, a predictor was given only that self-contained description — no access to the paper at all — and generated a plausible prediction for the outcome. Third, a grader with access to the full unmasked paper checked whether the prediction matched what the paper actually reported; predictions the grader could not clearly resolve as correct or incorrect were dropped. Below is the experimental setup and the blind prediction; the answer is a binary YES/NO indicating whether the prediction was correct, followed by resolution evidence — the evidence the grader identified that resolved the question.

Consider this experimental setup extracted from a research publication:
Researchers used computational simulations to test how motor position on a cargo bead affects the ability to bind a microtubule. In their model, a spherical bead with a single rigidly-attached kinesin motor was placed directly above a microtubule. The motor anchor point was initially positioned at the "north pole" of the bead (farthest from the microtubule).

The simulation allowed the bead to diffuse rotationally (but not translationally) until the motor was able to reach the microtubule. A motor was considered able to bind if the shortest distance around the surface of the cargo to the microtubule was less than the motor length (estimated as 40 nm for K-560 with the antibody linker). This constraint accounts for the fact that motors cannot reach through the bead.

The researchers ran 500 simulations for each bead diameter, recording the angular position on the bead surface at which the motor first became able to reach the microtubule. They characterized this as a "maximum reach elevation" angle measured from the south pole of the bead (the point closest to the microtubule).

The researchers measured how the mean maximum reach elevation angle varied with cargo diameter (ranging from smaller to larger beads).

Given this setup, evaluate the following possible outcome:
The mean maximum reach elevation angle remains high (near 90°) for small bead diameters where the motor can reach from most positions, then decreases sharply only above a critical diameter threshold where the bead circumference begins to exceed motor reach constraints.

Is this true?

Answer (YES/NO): NO